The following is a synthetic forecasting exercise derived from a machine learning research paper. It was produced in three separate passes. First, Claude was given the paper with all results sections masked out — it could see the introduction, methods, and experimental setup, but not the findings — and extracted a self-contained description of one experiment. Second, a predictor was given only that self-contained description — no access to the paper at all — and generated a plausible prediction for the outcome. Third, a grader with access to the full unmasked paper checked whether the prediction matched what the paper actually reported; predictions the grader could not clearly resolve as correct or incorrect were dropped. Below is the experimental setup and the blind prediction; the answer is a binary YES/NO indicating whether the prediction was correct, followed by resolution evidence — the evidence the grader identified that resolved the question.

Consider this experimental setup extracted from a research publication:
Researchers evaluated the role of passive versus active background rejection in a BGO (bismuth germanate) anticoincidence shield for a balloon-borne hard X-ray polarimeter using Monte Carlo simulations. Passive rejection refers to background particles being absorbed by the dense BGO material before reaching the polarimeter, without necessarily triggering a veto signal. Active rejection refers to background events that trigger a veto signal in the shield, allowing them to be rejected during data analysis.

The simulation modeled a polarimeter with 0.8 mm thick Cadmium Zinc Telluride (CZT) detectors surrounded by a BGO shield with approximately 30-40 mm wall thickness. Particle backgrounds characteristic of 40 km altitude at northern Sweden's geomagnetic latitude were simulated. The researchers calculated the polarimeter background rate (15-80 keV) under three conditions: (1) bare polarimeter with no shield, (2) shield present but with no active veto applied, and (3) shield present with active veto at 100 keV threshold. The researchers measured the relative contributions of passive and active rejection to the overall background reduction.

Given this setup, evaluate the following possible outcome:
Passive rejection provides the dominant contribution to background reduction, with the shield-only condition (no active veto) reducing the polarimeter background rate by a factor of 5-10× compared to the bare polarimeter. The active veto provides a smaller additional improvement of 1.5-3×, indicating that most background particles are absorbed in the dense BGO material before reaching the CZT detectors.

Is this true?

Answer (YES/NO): NO